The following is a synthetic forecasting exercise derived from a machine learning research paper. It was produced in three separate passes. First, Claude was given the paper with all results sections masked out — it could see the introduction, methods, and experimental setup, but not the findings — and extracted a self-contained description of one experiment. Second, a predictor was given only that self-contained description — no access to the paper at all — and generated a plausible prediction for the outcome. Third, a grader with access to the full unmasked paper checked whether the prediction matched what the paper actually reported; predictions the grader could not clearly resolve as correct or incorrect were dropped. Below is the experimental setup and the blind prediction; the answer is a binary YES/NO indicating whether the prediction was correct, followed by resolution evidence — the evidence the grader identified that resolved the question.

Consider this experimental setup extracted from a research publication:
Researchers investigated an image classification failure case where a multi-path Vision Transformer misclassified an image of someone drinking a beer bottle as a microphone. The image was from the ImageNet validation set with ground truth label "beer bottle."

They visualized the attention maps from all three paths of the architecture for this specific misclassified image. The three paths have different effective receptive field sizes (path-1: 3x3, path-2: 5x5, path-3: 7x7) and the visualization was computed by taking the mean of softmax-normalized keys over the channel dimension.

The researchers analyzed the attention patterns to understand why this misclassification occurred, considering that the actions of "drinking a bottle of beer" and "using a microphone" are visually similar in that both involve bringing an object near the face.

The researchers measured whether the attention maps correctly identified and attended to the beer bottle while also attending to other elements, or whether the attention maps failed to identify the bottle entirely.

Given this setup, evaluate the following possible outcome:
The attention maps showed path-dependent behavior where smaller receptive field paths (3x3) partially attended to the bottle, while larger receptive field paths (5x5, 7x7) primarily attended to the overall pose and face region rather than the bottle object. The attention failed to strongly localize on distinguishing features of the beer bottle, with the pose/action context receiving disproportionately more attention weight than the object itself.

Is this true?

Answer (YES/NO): NO